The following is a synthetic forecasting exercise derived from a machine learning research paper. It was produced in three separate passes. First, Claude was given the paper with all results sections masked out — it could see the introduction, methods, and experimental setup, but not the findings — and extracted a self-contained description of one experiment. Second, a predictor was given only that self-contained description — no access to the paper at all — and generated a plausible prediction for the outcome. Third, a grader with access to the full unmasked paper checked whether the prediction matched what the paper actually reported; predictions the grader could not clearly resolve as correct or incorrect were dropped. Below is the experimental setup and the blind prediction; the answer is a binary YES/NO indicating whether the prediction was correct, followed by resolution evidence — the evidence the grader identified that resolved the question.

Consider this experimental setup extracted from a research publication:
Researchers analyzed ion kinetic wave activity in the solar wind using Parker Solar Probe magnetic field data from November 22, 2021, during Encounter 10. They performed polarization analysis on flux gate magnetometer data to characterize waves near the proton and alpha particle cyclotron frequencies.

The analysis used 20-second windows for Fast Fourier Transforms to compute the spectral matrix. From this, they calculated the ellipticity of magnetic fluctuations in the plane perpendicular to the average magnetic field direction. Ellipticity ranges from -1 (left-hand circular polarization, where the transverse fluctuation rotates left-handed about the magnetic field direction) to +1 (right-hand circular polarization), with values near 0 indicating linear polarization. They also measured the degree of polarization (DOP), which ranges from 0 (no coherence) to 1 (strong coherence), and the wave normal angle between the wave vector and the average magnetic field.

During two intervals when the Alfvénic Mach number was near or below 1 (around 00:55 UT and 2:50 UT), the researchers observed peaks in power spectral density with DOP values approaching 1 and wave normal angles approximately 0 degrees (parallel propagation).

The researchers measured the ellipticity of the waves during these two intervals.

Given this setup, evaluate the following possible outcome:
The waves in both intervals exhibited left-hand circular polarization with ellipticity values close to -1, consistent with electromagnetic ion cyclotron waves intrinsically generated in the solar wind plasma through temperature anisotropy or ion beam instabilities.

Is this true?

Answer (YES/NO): YES